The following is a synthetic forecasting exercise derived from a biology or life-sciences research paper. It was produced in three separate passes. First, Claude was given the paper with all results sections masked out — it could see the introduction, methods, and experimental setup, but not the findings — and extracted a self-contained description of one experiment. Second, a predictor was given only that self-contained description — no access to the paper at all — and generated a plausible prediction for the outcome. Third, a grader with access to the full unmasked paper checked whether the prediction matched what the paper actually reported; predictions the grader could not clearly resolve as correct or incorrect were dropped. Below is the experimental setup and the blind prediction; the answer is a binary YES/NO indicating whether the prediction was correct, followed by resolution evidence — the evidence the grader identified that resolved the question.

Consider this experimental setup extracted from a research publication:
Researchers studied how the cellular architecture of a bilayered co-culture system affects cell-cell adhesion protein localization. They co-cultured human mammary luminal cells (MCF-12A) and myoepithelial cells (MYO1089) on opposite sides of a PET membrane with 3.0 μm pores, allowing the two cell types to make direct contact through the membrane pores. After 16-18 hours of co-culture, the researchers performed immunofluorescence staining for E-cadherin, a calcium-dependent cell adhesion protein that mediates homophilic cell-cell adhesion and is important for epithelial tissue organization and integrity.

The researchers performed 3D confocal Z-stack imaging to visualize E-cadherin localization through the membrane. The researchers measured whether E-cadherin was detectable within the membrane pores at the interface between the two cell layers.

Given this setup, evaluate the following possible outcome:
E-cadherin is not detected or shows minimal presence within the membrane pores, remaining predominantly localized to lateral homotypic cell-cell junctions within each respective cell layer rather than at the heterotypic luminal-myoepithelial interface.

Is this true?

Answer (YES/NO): NO